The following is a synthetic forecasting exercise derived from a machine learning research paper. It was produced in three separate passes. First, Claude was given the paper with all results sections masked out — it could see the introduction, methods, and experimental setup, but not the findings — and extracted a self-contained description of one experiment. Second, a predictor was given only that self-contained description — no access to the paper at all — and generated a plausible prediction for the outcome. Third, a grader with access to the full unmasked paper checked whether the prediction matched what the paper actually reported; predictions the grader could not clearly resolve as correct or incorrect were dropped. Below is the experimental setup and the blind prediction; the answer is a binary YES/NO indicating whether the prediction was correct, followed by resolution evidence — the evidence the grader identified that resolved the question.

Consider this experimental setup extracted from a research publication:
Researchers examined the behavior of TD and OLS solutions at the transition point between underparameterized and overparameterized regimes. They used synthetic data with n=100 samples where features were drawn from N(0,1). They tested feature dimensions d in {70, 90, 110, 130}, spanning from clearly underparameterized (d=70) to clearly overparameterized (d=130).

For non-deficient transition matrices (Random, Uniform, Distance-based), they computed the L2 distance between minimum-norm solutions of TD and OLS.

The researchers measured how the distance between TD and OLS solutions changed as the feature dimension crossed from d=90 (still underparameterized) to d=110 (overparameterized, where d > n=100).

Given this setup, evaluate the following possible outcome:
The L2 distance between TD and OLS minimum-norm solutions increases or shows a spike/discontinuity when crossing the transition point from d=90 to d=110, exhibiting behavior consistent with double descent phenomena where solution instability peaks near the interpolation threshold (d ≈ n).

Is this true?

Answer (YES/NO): NO